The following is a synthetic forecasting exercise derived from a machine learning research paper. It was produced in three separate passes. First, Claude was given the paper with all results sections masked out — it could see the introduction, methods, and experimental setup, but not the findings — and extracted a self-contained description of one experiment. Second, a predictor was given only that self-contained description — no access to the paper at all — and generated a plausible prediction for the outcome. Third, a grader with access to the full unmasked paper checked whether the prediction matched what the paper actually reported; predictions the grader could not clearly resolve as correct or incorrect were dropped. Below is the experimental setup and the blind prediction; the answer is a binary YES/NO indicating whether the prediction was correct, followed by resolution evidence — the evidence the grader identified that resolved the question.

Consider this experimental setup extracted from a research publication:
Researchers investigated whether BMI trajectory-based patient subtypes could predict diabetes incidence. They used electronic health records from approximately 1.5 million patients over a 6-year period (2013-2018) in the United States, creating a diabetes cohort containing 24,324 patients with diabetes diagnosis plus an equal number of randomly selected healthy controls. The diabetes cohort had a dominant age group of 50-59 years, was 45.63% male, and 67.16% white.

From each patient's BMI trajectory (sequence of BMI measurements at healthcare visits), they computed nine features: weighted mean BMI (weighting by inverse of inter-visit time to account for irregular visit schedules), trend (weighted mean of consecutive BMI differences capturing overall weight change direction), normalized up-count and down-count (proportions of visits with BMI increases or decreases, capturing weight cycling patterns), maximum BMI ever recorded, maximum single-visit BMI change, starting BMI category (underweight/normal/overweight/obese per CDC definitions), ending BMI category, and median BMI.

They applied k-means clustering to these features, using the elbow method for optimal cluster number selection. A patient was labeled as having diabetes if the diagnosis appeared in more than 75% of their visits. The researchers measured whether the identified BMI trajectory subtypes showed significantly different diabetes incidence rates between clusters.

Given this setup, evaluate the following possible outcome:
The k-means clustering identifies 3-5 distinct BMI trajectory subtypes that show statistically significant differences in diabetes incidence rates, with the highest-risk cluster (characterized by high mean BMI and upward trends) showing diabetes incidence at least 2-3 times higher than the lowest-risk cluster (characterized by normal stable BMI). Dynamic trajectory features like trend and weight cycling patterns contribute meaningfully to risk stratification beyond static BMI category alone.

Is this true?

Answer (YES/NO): NO